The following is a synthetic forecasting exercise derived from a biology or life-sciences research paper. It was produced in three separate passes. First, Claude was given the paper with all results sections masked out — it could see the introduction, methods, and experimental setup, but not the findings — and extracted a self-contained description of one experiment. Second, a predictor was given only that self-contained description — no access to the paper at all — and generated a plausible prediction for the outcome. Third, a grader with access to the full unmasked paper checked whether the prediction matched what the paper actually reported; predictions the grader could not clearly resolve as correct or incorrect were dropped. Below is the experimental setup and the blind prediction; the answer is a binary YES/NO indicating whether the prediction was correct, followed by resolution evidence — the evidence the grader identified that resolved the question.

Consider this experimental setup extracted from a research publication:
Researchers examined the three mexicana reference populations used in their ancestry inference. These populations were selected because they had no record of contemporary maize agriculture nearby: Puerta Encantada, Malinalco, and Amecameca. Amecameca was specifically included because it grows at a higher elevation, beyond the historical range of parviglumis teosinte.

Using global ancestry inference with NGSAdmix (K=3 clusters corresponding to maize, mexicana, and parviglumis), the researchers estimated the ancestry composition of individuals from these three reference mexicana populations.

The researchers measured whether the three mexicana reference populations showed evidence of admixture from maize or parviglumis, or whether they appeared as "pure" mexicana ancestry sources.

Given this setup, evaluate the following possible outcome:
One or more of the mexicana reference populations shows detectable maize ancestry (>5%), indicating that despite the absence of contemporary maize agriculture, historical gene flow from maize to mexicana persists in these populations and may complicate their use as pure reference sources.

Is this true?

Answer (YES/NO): NO